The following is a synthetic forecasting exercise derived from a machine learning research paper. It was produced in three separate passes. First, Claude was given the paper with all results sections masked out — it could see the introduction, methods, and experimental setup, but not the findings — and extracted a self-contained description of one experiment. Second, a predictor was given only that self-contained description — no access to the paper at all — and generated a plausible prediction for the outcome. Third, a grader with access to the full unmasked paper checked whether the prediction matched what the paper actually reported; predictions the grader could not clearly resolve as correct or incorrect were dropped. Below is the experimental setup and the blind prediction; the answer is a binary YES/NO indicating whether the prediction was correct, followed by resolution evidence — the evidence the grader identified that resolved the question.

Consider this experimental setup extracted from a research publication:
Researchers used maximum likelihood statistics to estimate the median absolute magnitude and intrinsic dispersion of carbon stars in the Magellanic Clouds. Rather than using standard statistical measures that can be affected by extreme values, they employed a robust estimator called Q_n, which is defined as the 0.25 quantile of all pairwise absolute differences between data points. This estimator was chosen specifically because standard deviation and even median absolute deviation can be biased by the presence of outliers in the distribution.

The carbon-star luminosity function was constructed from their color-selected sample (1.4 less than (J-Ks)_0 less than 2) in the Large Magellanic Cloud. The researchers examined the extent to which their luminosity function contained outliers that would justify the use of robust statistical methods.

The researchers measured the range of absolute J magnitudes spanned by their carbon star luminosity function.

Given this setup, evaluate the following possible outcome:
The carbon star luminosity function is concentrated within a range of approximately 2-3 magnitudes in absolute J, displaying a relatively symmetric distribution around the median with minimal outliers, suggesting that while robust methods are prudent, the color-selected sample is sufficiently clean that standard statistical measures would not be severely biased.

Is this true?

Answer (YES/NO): NO